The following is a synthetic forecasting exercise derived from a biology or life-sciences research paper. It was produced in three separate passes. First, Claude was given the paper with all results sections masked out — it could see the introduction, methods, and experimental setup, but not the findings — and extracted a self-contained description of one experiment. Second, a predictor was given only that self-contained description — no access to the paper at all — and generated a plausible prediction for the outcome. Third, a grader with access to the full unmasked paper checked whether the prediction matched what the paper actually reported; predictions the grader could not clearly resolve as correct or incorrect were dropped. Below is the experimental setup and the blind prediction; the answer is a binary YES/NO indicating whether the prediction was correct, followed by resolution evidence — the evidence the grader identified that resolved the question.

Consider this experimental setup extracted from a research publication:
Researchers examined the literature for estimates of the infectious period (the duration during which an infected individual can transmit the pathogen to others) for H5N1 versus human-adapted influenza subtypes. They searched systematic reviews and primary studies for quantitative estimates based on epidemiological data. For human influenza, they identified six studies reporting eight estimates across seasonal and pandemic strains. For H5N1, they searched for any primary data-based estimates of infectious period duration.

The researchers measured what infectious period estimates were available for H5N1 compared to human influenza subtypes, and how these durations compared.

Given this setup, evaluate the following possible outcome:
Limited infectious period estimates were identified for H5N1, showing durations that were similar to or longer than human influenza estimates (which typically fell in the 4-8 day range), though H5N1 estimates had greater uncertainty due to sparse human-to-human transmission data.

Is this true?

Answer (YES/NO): NO